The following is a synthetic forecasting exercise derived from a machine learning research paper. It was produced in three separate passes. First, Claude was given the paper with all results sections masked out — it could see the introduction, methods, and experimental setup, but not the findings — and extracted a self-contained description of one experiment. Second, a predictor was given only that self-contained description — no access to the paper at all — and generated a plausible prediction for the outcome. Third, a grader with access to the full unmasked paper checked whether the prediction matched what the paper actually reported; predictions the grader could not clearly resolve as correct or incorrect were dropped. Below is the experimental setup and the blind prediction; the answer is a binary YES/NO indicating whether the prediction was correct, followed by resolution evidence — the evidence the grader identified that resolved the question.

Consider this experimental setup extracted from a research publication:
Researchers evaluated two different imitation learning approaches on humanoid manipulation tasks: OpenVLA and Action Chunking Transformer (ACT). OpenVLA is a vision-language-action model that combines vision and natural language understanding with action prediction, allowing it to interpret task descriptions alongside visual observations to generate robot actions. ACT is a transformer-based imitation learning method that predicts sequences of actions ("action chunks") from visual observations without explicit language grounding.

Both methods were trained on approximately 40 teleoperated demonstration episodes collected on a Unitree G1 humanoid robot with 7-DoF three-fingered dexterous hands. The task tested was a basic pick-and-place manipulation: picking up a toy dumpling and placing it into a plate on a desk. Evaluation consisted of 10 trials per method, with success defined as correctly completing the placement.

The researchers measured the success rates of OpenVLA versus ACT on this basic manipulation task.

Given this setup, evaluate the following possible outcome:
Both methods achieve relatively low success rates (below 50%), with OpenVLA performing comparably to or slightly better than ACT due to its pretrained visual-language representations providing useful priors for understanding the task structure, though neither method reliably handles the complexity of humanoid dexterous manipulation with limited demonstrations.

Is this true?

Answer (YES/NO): NO